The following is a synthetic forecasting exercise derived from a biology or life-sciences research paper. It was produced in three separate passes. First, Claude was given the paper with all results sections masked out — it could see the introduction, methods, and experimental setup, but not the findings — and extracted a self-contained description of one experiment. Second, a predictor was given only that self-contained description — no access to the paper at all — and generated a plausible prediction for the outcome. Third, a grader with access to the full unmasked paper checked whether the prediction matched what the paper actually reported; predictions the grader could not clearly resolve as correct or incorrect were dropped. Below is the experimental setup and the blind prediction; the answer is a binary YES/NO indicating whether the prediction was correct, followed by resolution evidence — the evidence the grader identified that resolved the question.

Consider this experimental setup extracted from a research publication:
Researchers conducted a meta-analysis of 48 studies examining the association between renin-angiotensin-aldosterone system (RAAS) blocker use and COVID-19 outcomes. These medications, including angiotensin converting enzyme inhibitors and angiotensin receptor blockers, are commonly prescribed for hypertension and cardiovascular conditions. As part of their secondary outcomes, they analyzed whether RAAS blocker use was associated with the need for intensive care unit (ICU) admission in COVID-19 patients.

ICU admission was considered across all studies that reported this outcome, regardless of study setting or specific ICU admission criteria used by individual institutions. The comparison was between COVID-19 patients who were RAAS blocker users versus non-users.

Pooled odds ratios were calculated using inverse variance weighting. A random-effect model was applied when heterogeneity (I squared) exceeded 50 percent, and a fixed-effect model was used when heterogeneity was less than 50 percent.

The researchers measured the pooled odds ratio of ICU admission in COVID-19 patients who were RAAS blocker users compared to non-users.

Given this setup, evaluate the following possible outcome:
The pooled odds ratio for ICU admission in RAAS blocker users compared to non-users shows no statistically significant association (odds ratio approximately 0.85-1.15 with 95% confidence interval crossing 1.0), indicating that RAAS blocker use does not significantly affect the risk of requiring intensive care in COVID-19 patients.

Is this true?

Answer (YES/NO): NO